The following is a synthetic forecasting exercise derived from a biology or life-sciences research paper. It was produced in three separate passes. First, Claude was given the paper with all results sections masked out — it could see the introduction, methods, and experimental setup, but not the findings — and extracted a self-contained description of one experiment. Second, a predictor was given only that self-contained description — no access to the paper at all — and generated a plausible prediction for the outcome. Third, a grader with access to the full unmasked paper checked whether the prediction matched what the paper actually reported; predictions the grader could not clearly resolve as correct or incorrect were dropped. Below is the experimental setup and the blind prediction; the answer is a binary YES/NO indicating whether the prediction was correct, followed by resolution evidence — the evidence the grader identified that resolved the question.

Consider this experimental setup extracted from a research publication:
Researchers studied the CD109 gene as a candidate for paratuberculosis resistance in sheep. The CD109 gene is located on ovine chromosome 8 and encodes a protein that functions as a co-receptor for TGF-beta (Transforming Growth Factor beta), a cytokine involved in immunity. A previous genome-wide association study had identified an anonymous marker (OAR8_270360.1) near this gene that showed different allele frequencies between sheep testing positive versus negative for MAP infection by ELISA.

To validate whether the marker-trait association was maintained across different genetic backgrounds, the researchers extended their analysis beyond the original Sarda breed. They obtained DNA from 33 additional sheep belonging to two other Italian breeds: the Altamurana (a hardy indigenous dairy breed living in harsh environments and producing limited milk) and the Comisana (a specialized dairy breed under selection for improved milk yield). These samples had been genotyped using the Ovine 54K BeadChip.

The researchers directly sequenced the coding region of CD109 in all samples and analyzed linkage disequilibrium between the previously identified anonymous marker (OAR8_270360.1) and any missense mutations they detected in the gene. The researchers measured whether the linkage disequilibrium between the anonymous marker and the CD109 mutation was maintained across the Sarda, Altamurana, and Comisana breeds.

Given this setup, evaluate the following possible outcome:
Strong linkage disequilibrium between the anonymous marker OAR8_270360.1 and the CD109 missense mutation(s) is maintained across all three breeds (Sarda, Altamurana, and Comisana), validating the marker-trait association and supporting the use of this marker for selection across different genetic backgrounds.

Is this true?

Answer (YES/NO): YES